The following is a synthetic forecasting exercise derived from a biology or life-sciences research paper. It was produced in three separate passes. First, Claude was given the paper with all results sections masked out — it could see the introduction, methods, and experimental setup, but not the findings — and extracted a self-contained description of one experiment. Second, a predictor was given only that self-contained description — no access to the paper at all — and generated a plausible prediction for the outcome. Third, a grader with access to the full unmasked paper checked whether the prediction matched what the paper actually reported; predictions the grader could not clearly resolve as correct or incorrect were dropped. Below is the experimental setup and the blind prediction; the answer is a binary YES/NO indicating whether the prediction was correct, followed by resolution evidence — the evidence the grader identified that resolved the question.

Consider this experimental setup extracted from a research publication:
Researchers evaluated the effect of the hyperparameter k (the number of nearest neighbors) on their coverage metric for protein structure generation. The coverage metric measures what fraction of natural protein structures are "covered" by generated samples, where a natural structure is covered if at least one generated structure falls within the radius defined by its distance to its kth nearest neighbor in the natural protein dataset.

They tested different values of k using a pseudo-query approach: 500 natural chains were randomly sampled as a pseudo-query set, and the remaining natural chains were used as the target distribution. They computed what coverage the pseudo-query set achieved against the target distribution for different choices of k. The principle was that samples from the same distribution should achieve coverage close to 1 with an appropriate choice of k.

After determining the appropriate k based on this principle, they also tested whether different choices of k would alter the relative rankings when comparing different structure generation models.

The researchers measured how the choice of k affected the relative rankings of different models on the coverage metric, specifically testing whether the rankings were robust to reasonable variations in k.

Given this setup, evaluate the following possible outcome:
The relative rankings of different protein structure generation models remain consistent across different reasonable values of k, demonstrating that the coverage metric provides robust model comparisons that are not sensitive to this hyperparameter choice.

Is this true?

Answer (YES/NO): YES